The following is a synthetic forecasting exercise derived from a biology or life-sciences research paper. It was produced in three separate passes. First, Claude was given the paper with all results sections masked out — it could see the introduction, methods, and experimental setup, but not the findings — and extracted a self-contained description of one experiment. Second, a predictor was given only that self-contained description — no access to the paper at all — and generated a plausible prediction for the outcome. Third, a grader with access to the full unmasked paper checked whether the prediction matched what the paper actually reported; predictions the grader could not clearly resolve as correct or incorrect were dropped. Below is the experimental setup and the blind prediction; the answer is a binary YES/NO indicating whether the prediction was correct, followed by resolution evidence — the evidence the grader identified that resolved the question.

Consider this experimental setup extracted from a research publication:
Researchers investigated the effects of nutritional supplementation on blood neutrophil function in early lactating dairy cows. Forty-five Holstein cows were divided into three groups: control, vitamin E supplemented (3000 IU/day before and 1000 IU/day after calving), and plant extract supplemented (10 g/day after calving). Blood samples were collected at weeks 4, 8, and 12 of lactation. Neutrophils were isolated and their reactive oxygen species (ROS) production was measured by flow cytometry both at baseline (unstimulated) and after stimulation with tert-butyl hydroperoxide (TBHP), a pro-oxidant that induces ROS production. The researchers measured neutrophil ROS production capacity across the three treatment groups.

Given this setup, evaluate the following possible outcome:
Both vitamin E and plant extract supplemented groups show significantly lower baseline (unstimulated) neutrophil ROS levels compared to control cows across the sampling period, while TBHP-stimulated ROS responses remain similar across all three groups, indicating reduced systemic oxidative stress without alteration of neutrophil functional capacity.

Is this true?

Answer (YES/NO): NO